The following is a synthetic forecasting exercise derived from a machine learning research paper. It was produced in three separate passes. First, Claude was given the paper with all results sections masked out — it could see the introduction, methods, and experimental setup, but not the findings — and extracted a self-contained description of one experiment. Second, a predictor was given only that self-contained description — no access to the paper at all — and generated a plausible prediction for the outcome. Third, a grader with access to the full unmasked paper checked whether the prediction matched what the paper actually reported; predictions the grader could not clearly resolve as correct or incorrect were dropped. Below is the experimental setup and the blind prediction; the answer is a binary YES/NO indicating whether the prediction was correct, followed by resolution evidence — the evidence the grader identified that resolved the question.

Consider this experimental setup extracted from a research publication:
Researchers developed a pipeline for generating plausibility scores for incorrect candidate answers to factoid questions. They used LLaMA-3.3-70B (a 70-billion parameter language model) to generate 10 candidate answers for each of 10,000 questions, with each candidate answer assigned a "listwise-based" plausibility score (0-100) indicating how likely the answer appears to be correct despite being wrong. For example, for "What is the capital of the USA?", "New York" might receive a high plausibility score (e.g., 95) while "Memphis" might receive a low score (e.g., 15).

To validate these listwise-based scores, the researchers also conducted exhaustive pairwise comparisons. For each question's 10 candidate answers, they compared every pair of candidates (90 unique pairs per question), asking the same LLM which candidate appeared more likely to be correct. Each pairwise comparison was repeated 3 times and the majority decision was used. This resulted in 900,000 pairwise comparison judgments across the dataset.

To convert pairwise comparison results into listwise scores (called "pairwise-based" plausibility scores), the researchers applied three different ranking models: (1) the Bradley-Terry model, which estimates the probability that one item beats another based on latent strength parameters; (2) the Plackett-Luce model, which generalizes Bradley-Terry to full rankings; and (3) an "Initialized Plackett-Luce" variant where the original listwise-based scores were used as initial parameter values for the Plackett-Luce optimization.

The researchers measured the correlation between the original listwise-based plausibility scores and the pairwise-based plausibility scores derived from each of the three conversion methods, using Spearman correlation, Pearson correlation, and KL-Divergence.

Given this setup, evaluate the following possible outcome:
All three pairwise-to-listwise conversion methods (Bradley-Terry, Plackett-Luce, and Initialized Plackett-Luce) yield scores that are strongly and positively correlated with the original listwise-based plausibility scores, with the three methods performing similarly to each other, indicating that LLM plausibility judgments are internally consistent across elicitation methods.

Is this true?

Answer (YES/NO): NO